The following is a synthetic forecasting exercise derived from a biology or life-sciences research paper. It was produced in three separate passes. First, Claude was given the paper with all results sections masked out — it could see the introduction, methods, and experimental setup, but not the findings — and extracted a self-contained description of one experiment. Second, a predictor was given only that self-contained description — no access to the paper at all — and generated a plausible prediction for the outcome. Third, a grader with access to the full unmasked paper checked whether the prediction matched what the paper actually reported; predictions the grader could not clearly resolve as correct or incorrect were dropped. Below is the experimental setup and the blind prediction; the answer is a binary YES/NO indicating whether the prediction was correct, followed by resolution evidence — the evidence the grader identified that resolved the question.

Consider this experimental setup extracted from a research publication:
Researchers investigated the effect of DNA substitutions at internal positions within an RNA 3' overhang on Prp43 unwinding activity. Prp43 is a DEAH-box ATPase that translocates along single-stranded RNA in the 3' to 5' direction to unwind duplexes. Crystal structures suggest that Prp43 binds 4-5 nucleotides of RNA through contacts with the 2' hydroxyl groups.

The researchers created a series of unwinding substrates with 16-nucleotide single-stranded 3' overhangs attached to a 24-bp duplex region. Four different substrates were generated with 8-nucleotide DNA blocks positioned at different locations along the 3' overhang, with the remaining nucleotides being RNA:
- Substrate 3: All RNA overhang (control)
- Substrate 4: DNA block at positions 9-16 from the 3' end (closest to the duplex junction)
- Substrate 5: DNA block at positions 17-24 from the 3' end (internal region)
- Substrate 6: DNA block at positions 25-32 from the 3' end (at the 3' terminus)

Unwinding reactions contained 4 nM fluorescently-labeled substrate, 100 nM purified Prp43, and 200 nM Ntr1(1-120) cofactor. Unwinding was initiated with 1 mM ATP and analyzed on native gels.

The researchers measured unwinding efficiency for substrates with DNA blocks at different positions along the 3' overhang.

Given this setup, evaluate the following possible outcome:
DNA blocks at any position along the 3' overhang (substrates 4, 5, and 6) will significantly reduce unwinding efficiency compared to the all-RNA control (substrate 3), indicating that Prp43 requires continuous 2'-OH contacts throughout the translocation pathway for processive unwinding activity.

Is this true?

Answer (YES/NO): NO